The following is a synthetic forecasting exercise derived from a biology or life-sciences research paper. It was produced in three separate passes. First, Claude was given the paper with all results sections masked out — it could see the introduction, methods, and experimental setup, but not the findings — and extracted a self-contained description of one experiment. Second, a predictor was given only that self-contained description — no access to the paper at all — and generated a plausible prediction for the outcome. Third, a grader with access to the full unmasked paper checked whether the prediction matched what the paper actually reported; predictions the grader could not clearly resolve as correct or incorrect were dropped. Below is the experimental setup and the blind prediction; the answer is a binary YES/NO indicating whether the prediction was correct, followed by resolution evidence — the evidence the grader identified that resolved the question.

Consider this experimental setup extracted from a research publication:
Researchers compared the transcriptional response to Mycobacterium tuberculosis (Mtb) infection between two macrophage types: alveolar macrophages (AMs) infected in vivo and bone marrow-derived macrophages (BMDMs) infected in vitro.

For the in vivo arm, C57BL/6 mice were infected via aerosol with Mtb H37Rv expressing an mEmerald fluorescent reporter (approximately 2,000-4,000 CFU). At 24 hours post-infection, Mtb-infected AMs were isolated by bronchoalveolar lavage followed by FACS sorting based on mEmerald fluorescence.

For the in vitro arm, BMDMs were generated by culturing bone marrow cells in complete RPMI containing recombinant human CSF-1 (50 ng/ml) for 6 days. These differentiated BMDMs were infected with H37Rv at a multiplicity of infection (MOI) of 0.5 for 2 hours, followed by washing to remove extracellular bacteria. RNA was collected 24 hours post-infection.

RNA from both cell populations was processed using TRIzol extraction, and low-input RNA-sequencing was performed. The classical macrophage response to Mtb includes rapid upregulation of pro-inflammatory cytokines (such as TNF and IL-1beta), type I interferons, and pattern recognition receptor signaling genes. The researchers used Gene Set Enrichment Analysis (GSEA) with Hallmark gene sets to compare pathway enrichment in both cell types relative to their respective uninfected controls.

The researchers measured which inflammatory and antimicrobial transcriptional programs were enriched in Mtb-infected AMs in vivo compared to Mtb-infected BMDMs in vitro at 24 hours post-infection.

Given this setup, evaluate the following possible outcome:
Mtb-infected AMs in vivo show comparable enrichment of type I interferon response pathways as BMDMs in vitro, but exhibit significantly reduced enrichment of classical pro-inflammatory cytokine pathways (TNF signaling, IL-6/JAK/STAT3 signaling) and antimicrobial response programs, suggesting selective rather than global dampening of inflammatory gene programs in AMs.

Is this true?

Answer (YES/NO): NO